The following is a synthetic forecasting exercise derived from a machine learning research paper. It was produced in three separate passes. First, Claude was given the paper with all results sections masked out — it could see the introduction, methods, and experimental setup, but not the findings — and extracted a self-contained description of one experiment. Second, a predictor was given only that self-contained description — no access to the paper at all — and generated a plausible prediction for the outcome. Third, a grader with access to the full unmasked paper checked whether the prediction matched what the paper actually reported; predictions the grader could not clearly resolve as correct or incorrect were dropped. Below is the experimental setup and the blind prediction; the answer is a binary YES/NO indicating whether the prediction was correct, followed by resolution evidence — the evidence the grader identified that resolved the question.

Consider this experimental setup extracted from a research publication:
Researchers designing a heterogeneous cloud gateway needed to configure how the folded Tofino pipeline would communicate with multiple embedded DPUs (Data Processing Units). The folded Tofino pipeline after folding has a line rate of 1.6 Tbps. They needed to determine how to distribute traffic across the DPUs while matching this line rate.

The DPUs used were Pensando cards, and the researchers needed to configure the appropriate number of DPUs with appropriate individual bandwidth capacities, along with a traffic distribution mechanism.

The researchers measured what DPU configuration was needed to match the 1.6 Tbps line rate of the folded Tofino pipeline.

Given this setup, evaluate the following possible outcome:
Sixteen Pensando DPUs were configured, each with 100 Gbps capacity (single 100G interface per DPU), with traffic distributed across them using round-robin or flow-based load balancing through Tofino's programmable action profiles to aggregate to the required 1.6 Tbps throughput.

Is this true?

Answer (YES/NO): NO